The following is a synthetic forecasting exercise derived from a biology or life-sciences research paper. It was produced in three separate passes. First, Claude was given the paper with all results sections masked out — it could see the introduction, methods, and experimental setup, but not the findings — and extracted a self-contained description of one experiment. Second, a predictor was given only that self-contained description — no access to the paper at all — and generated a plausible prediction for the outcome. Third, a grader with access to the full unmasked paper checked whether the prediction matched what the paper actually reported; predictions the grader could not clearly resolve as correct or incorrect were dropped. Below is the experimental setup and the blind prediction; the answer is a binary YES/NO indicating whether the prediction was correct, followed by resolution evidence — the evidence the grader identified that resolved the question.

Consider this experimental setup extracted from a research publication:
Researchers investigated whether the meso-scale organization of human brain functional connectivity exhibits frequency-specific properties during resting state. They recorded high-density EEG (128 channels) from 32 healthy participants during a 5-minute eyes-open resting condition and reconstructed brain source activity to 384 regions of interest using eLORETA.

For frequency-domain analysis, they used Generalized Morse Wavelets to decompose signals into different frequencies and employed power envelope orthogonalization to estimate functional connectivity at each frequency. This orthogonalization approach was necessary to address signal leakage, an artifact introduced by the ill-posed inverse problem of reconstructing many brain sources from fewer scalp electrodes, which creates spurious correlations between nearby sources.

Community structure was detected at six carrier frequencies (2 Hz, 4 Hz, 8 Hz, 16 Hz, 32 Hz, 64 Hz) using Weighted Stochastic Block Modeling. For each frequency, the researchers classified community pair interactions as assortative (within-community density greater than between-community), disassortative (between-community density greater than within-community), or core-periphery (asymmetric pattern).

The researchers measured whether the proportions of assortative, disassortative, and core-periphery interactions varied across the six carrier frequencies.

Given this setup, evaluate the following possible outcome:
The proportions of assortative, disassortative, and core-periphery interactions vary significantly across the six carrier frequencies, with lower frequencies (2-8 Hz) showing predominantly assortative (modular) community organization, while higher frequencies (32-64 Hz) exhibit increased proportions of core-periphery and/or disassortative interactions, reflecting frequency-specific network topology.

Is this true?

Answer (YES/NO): NO